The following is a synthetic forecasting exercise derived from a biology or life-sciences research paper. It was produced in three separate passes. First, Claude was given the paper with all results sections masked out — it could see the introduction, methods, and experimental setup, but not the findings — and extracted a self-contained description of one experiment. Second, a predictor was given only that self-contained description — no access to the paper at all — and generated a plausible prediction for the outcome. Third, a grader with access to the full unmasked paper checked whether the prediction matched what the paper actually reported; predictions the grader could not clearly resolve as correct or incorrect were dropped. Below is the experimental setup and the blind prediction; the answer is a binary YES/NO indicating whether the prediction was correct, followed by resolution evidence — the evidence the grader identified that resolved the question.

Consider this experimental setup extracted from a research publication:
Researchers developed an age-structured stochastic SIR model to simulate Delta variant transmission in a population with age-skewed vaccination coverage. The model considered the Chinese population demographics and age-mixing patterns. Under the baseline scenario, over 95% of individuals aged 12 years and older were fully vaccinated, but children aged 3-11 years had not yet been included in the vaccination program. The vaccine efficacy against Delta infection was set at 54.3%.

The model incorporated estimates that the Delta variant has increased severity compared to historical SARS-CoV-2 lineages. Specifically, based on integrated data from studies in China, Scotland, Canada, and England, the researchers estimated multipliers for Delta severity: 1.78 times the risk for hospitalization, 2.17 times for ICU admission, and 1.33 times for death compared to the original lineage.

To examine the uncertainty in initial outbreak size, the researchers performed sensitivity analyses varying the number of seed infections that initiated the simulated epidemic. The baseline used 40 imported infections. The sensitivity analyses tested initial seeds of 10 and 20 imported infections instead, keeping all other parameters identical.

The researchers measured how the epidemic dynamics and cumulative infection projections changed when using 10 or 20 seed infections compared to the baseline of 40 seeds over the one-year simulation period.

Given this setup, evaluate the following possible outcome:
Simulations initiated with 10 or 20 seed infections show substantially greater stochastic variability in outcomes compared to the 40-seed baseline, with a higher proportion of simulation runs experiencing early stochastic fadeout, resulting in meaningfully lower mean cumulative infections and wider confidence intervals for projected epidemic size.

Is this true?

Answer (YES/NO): NO